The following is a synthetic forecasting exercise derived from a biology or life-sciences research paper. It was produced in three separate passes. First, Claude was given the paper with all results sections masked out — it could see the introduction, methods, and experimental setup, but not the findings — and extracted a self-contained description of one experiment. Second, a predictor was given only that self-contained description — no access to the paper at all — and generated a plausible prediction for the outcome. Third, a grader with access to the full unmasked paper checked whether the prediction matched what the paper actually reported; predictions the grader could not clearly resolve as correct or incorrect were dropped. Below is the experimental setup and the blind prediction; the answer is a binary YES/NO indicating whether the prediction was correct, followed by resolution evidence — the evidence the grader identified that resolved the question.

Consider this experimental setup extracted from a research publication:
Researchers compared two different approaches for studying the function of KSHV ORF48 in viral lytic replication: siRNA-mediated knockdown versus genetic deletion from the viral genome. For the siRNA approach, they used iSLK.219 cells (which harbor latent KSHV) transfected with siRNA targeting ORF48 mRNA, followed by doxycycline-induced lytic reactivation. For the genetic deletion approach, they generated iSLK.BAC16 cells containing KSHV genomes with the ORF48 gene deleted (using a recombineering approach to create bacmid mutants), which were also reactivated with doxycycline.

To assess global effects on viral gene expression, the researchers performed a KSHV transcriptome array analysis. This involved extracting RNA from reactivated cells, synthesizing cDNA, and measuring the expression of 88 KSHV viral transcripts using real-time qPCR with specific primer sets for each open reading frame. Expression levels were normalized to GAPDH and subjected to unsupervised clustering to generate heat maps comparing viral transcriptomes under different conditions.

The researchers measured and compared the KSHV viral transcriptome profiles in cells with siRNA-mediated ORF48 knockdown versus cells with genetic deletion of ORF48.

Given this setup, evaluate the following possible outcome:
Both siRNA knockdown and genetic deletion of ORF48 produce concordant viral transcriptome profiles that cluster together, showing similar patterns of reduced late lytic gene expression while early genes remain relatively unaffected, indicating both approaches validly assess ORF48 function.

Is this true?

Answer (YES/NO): NO